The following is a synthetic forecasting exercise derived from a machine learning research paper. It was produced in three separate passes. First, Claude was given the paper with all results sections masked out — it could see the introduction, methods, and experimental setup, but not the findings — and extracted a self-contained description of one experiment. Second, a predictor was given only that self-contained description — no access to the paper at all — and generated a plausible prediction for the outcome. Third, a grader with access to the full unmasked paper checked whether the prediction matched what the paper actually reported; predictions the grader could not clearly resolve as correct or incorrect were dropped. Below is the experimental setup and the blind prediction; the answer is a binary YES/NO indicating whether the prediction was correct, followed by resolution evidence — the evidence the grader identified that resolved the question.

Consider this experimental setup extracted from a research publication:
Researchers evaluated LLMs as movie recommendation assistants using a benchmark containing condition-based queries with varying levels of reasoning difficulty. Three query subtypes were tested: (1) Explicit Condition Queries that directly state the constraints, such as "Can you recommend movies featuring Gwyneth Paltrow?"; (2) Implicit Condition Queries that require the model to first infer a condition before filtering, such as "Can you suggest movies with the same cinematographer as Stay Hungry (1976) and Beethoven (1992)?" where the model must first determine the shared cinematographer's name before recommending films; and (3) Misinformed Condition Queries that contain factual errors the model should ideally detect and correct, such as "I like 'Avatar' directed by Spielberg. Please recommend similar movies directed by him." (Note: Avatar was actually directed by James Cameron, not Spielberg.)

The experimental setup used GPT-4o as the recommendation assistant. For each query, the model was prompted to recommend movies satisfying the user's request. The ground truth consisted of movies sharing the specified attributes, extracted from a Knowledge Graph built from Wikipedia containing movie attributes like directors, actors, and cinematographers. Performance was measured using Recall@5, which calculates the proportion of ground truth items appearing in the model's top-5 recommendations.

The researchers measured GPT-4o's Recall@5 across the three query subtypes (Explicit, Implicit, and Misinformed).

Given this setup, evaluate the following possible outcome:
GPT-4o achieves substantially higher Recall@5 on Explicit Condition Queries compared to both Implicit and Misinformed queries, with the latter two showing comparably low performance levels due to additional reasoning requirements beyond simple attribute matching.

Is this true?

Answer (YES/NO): NO